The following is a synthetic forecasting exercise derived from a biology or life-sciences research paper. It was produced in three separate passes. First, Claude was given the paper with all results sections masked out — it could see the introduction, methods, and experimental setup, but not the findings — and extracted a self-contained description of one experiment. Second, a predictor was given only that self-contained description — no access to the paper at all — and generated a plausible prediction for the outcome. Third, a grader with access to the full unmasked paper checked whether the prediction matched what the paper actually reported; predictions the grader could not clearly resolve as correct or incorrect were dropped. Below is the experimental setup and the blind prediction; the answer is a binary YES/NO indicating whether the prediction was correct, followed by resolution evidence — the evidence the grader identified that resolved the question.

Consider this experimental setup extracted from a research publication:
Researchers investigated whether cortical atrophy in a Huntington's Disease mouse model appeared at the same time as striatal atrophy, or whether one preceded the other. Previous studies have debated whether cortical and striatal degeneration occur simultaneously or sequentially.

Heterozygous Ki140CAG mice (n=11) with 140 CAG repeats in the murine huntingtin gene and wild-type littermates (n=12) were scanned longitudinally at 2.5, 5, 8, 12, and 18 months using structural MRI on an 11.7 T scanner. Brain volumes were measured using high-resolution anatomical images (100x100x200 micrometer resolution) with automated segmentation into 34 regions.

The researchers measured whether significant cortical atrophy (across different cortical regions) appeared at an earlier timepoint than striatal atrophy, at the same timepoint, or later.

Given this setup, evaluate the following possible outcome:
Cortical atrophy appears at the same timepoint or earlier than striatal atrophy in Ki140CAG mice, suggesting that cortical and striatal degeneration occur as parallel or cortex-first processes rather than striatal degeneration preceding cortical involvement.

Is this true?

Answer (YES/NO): YES